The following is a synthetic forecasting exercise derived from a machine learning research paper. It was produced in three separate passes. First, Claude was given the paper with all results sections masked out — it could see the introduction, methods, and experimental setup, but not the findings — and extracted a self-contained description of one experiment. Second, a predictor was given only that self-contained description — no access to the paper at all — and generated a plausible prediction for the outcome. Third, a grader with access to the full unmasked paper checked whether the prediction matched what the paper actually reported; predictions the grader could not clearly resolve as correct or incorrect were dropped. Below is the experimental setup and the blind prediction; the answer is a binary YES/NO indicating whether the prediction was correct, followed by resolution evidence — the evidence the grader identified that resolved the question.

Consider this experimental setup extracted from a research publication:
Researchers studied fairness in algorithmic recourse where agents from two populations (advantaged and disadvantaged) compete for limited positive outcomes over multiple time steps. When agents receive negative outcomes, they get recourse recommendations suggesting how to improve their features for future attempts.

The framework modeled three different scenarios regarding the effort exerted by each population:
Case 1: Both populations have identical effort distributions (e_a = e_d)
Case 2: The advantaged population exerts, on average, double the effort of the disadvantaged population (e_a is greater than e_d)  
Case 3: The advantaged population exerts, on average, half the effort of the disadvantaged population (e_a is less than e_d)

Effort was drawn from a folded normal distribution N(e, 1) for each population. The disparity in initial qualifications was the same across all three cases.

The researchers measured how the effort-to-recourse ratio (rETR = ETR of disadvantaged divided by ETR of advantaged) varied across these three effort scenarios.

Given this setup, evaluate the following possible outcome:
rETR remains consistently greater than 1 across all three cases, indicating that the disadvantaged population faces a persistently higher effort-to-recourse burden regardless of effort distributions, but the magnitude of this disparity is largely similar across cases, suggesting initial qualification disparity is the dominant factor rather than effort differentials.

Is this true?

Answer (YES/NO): NO